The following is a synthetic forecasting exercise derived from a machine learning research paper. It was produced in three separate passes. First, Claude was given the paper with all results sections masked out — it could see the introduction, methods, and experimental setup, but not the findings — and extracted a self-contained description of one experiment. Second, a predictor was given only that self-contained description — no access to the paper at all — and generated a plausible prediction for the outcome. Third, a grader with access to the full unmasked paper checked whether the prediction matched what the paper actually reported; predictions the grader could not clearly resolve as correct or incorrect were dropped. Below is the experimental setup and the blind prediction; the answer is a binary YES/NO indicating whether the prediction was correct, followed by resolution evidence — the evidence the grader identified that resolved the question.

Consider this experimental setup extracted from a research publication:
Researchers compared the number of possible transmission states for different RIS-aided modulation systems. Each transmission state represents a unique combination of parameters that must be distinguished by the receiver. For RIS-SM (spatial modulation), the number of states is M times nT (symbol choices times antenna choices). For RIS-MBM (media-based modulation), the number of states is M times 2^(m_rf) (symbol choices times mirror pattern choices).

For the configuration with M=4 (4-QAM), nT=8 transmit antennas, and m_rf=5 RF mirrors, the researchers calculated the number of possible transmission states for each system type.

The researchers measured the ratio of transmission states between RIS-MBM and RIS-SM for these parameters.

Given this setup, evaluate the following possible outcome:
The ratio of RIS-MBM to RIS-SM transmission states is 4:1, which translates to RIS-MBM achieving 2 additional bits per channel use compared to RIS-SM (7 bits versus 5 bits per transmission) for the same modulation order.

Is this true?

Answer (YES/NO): YES